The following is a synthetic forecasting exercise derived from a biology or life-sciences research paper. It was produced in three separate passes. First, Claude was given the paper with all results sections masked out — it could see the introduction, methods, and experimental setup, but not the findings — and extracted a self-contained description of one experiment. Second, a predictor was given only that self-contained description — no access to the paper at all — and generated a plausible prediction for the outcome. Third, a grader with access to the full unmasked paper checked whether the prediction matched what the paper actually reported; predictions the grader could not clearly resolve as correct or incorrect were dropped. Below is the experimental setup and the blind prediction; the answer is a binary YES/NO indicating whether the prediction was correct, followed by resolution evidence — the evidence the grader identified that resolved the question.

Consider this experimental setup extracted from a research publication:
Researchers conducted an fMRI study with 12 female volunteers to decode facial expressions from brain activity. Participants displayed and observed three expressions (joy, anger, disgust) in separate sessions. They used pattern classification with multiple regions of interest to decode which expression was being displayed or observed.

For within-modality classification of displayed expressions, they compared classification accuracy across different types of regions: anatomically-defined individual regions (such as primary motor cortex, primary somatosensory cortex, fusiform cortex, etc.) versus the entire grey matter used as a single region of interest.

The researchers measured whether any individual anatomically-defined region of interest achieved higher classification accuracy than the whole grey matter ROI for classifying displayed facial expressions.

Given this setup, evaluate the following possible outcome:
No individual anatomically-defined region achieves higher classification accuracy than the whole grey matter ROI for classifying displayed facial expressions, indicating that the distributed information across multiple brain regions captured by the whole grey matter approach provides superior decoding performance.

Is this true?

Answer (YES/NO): YES